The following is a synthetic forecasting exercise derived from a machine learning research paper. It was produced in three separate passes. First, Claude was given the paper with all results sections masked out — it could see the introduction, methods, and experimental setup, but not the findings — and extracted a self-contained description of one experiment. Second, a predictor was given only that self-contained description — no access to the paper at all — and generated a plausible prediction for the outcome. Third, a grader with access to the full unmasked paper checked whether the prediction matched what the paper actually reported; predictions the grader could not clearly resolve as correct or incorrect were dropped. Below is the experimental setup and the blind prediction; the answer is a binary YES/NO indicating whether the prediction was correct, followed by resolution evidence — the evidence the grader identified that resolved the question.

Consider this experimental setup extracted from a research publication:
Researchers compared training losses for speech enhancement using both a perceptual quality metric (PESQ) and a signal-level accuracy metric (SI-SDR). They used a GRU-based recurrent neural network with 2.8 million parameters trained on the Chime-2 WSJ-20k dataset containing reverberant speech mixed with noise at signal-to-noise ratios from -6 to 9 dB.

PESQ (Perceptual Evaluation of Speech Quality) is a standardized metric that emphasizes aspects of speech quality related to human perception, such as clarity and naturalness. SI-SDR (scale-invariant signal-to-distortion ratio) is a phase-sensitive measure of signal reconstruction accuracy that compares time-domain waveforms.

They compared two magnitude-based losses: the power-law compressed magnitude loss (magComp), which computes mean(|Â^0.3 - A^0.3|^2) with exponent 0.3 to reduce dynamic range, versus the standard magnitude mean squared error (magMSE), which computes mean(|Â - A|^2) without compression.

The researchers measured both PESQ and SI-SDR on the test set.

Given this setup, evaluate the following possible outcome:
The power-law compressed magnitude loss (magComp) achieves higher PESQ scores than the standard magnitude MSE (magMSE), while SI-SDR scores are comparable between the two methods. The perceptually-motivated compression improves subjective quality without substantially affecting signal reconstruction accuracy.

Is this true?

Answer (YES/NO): YES